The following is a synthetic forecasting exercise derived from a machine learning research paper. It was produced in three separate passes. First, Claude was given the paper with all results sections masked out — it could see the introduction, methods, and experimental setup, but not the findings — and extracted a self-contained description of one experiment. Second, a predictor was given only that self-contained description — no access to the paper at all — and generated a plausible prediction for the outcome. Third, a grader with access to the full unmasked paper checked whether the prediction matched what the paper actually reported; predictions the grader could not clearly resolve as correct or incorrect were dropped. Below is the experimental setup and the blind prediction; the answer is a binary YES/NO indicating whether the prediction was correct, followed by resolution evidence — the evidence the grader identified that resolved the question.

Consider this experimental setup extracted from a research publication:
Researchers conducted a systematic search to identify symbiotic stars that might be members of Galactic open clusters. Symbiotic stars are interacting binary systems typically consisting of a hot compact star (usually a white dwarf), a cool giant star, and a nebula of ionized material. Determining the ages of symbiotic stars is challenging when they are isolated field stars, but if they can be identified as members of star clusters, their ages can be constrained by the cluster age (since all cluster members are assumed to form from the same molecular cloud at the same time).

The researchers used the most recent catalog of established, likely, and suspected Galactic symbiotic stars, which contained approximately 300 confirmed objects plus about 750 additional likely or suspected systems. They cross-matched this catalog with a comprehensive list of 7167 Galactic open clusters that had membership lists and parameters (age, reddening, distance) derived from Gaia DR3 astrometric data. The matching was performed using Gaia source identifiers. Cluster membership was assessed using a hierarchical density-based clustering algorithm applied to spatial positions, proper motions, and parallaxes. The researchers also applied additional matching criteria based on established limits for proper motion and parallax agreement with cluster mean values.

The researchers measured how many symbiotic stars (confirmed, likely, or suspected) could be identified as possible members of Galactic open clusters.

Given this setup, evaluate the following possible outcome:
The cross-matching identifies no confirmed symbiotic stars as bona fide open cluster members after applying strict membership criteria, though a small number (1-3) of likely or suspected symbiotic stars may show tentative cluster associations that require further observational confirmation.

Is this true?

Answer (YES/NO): NO